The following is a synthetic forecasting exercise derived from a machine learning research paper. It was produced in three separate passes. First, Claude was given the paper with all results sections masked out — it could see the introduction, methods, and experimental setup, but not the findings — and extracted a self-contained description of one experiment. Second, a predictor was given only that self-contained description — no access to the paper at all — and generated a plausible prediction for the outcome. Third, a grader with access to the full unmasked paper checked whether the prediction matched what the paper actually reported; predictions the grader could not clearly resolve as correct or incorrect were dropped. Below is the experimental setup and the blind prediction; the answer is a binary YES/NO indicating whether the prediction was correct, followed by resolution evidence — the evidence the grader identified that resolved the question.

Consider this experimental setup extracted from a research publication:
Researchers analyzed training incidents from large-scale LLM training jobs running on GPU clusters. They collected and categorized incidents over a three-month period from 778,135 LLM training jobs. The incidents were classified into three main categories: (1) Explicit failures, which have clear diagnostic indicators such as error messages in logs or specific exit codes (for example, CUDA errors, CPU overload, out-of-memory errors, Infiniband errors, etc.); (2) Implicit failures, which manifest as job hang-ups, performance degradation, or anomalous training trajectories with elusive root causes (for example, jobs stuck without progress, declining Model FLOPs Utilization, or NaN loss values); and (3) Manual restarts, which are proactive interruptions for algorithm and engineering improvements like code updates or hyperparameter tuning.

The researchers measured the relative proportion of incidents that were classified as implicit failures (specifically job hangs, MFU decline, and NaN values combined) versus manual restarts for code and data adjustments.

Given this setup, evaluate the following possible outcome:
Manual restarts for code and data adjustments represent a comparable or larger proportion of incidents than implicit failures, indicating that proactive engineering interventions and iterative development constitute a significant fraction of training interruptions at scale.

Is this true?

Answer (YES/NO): YES